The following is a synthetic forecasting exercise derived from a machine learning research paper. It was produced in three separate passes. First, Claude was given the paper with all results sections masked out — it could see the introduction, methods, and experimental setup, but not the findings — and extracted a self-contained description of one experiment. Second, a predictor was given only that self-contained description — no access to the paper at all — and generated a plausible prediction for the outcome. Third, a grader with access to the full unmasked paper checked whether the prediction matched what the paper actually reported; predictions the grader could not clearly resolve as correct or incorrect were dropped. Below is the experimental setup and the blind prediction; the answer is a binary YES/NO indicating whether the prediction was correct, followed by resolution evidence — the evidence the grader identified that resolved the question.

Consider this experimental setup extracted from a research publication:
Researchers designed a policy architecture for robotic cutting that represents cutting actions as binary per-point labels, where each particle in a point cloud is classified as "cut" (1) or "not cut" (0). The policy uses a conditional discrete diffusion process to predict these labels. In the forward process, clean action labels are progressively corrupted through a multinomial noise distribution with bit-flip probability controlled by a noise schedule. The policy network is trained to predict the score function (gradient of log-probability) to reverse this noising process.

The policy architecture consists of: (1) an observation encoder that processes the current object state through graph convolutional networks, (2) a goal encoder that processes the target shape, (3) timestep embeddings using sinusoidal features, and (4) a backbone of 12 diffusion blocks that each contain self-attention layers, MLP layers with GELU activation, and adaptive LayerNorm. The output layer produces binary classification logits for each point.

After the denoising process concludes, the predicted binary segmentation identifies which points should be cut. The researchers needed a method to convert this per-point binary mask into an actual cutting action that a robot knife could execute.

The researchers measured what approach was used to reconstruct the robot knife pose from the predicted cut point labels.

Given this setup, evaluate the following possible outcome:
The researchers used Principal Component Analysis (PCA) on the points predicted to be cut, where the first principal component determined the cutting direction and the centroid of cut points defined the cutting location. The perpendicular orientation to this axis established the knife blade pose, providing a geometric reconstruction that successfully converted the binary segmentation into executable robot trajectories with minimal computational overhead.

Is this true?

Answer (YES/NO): NO